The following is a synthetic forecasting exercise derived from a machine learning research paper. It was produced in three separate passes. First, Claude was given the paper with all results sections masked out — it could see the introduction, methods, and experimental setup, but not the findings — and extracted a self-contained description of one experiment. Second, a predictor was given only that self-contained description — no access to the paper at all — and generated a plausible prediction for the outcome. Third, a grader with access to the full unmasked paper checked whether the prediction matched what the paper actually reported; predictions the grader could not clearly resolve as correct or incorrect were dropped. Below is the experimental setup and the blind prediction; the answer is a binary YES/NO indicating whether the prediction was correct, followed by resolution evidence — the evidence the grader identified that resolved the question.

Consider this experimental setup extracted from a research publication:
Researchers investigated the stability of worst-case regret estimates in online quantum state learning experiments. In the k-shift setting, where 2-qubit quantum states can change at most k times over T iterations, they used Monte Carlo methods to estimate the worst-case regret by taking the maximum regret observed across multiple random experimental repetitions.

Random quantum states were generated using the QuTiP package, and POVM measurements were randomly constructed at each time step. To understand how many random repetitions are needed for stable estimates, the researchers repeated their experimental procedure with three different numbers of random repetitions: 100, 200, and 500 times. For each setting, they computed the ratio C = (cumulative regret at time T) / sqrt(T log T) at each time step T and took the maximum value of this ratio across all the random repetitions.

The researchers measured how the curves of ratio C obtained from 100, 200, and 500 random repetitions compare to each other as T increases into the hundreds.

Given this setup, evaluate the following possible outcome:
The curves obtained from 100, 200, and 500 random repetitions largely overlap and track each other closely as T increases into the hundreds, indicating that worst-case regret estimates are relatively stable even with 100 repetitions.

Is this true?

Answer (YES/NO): YES